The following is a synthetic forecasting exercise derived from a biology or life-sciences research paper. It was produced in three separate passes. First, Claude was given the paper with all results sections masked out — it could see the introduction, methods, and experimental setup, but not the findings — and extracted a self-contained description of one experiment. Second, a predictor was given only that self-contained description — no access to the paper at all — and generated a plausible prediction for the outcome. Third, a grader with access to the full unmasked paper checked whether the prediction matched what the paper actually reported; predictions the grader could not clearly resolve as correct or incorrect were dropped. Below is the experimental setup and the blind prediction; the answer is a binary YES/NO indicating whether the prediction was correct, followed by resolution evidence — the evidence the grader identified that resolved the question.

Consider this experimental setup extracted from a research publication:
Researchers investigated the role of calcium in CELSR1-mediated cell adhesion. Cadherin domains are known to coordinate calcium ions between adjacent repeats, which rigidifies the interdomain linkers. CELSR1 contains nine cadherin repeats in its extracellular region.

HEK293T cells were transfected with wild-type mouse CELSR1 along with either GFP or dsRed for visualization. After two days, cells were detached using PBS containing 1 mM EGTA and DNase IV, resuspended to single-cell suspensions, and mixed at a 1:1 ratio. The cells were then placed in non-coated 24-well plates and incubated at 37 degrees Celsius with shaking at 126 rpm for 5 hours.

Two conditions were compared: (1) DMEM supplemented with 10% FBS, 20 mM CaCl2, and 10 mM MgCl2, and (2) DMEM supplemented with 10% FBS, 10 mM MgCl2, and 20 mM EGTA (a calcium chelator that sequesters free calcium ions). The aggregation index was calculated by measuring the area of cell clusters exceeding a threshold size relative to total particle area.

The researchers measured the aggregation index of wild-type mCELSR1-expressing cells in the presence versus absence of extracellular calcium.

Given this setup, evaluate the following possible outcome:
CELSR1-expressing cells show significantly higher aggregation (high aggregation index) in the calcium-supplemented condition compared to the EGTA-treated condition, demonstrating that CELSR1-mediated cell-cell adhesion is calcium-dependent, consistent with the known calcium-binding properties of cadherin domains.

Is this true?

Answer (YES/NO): YES